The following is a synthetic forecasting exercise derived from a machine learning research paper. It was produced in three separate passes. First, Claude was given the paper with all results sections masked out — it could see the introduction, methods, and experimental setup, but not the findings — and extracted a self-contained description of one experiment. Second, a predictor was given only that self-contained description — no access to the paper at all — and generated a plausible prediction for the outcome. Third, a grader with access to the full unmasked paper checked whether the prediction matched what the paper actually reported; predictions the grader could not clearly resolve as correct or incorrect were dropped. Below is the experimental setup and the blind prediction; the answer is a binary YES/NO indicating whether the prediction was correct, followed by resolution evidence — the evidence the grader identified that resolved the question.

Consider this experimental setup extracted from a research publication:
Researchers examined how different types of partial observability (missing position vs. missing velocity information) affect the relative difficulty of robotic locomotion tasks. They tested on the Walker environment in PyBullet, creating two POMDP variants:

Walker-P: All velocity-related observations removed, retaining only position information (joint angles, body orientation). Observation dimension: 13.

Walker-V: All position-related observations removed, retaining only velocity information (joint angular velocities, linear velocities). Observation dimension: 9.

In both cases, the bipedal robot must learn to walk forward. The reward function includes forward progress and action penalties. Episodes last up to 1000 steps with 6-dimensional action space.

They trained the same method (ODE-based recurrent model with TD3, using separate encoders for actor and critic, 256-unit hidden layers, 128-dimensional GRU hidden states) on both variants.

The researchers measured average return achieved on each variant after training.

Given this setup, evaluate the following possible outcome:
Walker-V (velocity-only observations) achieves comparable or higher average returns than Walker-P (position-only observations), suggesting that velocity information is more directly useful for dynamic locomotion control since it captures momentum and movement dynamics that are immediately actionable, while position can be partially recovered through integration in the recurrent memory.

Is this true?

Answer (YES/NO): NO